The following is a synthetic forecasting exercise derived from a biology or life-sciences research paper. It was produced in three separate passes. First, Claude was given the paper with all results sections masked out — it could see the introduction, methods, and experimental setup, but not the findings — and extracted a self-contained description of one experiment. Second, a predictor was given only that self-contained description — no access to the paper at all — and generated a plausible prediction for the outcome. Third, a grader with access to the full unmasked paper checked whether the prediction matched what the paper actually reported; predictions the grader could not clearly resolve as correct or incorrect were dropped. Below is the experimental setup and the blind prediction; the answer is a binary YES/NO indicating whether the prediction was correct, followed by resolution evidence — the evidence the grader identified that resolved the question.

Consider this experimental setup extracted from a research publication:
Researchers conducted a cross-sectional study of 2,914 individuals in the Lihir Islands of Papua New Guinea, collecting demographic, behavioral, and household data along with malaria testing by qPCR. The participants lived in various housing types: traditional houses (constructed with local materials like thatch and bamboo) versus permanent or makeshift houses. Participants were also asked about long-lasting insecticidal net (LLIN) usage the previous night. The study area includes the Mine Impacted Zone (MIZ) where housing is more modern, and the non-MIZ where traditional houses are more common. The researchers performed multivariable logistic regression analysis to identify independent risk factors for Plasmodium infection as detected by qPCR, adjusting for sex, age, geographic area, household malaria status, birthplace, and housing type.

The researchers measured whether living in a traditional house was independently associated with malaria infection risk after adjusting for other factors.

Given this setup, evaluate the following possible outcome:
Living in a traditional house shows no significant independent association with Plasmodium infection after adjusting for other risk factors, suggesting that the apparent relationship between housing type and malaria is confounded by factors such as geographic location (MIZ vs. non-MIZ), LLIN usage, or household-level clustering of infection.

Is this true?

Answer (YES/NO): NO